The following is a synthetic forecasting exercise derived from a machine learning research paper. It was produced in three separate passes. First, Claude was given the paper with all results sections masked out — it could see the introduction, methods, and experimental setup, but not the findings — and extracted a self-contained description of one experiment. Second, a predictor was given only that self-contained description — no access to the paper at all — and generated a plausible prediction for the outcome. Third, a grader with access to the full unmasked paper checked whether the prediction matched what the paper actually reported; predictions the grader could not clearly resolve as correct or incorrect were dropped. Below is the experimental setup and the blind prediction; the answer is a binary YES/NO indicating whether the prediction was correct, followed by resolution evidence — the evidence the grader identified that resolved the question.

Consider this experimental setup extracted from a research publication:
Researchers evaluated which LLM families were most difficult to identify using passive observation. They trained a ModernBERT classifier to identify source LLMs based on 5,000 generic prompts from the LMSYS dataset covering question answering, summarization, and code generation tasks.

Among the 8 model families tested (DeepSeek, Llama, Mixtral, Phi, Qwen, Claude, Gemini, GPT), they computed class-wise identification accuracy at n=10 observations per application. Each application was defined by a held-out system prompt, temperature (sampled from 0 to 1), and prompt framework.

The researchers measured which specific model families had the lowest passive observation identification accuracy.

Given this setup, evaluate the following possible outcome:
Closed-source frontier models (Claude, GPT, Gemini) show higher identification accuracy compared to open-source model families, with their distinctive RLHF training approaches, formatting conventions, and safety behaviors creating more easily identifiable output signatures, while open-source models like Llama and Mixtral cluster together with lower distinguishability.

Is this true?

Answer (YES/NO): NO